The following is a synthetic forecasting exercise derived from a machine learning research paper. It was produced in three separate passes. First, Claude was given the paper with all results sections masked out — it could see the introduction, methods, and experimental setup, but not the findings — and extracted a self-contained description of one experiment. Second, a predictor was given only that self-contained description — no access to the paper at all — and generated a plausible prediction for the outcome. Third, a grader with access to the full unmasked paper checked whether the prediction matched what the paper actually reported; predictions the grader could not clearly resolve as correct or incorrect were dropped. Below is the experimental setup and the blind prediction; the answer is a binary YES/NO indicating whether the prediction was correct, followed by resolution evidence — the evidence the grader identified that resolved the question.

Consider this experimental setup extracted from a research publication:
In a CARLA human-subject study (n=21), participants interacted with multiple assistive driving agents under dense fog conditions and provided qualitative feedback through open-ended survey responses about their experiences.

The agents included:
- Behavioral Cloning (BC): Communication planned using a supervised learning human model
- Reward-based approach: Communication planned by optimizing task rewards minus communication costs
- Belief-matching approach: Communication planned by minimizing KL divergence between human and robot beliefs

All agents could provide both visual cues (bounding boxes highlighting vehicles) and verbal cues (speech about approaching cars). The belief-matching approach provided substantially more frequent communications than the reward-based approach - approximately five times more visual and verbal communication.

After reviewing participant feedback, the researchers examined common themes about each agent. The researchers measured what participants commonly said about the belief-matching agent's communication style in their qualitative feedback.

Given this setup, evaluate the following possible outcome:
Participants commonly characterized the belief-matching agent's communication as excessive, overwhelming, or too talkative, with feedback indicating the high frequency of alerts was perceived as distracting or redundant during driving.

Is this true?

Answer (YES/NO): YES